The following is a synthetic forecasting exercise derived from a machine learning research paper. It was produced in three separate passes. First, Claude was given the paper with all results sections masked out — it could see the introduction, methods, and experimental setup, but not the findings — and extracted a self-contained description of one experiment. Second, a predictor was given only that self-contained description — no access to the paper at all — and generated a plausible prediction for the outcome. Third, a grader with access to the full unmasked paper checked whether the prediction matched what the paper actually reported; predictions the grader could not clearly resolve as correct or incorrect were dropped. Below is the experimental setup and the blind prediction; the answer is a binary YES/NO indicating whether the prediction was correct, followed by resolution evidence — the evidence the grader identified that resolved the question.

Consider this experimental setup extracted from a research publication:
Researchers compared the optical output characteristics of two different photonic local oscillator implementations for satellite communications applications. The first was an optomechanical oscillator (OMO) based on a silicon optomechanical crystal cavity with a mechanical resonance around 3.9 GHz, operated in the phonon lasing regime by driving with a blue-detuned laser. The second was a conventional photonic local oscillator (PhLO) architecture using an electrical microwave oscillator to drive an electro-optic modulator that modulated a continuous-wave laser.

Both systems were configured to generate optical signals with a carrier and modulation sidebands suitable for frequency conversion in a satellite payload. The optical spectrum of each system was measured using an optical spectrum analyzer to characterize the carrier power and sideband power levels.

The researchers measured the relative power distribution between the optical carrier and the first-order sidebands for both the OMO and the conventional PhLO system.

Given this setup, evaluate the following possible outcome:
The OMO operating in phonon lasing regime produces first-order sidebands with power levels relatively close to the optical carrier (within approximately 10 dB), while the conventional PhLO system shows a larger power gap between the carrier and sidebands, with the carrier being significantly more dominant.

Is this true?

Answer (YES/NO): NO